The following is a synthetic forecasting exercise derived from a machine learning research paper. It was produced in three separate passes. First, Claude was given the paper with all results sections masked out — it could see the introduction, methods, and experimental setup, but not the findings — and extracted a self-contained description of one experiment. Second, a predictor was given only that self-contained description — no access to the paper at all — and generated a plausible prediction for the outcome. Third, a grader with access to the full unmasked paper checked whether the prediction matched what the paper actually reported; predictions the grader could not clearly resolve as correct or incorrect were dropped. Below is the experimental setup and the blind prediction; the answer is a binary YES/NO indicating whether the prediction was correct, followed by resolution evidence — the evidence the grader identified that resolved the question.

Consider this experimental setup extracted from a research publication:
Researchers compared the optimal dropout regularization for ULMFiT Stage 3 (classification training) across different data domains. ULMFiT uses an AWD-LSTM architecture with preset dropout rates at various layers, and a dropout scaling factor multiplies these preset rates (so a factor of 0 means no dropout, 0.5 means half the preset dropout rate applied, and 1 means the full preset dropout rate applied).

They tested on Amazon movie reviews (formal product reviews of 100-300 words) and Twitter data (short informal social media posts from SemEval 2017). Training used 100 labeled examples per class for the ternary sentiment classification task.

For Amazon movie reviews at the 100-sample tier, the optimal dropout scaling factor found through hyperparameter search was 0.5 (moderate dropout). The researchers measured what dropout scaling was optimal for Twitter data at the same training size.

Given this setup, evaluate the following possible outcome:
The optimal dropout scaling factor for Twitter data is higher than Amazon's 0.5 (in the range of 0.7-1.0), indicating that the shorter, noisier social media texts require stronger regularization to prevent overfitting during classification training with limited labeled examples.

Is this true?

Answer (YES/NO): NO